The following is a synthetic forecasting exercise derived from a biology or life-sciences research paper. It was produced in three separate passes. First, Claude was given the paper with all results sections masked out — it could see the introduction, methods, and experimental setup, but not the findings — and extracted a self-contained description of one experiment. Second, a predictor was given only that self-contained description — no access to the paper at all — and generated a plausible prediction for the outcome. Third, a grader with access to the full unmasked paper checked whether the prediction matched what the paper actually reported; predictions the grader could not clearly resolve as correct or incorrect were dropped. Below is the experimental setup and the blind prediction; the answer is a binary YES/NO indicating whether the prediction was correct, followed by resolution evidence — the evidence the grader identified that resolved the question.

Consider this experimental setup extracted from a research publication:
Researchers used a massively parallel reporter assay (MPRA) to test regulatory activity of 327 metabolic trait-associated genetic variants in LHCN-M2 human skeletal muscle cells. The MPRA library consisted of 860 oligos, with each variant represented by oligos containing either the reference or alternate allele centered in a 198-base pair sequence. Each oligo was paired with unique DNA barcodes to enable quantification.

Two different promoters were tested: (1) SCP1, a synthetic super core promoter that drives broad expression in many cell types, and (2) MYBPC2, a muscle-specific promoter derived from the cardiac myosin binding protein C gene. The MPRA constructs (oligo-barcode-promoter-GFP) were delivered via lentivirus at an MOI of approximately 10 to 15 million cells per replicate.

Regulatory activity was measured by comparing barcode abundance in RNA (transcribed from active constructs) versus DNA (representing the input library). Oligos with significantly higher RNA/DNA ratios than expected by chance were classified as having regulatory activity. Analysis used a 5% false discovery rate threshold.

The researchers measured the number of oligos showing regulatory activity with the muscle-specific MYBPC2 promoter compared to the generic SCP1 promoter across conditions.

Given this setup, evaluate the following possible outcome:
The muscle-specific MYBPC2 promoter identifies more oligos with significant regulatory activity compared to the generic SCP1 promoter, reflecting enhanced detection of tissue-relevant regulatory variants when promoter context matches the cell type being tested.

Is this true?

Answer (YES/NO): NO